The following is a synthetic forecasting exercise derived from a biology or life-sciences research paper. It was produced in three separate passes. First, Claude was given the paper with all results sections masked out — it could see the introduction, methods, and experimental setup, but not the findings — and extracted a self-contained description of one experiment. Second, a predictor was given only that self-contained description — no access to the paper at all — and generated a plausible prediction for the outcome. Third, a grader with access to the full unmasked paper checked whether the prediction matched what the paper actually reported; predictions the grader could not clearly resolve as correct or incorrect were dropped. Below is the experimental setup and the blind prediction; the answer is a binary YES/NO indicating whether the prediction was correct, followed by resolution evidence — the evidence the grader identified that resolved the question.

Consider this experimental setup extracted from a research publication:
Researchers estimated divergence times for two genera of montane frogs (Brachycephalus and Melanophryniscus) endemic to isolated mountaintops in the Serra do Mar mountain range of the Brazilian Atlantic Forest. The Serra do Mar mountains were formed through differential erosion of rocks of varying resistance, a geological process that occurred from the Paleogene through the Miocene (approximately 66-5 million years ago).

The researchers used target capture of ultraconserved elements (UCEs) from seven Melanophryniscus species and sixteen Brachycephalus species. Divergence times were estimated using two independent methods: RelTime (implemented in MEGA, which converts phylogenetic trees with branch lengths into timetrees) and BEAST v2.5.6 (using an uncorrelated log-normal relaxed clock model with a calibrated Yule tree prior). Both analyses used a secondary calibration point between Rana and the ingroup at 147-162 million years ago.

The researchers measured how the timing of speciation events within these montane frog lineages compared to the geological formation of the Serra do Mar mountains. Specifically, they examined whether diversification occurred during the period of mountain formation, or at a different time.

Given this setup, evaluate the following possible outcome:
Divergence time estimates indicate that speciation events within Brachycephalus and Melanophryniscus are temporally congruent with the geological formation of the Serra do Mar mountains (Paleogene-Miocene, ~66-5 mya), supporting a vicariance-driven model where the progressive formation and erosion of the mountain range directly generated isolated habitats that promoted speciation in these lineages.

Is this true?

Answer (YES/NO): NO